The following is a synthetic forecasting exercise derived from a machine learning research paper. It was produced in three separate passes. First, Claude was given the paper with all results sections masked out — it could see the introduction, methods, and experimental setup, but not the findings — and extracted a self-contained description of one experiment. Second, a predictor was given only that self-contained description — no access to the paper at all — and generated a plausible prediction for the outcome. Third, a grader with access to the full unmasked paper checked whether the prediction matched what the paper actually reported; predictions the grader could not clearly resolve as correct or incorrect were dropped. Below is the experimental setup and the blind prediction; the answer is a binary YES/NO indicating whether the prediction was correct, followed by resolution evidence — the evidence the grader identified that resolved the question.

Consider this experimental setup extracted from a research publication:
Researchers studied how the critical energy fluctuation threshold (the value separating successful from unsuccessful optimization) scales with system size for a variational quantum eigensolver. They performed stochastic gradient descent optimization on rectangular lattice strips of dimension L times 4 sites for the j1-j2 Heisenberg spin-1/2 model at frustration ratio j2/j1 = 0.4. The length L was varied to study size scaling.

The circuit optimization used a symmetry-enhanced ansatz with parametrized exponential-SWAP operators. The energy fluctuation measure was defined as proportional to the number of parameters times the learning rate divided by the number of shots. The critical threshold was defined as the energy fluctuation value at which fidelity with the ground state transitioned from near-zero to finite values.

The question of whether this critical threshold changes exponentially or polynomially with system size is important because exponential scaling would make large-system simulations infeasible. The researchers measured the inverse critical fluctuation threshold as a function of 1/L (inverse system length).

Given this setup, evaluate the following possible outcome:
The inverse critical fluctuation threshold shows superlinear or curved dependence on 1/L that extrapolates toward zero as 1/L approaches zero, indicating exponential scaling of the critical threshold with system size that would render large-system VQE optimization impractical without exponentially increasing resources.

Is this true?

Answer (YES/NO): NO